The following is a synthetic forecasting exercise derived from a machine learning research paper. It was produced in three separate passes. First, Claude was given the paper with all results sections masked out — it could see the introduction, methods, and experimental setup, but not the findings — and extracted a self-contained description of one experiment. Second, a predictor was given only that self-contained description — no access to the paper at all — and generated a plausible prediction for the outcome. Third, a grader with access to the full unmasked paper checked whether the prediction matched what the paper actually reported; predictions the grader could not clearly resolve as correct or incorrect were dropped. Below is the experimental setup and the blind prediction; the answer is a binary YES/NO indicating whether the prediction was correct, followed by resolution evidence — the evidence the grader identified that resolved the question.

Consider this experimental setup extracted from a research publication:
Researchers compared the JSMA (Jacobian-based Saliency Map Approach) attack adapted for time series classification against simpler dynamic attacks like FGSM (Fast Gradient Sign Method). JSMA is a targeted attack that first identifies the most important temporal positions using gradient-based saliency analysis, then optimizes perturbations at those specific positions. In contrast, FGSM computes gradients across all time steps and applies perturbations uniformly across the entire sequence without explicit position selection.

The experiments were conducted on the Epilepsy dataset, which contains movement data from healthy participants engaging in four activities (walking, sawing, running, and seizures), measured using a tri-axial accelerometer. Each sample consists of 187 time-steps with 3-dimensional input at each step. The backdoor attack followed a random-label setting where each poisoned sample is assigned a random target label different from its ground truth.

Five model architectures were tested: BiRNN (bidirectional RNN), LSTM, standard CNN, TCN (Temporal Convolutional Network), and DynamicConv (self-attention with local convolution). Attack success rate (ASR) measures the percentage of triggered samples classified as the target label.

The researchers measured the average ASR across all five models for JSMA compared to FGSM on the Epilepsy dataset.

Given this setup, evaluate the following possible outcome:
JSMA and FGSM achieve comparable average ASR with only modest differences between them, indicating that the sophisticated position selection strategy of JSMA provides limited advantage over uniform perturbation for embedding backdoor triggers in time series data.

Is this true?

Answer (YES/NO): NO